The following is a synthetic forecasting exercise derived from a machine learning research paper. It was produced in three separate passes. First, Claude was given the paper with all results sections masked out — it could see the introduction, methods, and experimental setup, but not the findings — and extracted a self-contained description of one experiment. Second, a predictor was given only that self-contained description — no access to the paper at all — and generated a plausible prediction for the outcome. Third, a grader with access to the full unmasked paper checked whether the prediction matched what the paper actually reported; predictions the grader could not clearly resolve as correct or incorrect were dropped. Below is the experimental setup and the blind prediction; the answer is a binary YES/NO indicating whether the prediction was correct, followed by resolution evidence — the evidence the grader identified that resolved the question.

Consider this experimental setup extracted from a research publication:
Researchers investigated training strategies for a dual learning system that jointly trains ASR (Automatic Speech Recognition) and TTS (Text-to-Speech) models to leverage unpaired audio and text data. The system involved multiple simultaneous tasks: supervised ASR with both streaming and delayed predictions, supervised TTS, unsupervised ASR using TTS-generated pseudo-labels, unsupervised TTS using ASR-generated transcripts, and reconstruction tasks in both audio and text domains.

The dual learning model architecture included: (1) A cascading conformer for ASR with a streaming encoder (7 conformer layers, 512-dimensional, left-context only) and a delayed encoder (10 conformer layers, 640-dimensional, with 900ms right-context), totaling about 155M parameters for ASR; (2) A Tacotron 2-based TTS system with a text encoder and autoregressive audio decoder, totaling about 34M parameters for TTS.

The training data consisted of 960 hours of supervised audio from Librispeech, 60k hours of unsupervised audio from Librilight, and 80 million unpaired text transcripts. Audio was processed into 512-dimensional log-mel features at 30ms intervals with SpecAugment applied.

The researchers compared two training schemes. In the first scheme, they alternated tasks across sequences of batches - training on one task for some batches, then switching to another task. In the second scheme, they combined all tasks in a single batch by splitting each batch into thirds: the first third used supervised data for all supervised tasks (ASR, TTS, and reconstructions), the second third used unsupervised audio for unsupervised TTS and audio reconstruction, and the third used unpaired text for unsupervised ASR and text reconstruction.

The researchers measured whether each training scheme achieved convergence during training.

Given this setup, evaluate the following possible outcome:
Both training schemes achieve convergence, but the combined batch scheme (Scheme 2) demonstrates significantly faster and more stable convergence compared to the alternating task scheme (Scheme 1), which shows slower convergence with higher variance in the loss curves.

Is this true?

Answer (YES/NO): NO